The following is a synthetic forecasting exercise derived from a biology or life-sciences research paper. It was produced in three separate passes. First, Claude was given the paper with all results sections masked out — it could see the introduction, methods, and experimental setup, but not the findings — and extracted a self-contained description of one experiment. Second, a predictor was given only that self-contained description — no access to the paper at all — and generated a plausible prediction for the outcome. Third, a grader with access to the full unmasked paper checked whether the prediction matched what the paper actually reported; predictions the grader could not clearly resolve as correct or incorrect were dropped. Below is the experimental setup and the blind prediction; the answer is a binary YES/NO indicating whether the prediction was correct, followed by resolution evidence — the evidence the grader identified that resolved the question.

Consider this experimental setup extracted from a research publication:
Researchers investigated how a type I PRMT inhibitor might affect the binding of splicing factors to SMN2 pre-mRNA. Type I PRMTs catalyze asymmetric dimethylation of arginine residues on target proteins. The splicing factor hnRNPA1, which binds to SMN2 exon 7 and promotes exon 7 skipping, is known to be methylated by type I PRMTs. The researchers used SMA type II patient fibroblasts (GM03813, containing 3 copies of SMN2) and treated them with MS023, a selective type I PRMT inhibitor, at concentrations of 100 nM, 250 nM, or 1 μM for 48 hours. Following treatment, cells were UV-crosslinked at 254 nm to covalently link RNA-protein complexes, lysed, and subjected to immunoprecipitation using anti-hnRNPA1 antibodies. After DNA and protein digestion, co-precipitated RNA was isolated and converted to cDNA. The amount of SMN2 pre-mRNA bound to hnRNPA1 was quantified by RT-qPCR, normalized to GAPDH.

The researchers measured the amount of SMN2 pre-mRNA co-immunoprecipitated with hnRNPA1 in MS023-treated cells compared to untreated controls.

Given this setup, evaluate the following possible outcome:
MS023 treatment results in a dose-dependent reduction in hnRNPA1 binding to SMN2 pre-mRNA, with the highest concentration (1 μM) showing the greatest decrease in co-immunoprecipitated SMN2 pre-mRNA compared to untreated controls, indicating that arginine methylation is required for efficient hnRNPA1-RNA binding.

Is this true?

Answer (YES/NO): YES